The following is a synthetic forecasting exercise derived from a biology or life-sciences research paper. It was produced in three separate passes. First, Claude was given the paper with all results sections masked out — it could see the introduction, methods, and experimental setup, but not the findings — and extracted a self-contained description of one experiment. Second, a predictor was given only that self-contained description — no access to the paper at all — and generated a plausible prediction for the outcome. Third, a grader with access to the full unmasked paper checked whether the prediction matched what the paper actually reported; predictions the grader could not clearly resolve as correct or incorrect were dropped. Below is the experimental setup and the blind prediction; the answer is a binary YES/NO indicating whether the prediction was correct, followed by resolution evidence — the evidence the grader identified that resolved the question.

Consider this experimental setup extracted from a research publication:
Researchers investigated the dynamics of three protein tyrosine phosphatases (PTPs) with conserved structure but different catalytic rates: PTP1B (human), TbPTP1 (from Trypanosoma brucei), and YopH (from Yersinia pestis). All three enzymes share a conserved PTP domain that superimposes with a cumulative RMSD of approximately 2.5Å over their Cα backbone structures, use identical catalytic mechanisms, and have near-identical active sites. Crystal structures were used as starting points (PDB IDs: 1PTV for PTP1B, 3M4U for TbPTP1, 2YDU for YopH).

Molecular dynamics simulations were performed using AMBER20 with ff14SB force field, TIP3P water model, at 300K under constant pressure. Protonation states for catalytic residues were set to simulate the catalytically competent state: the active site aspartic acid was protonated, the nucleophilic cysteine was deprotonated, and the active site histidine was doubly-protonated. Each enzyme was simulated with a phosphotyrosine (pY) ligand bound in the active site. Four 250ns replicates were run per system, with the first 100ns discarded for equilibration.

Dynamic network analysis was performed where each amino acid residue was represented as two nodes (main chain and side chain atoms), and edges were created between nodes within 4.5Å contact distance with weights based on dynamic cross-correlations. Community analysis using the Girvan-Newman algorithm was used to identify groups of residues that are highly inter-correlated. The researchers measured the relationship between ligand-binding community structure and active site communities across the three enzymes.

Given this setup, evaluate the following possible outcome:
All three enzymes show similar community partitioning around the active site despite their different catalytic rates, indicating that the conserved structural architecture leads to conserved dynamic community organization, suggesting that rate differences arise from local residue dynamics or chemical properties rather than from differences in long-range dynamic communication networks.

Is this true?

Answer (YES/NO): NO